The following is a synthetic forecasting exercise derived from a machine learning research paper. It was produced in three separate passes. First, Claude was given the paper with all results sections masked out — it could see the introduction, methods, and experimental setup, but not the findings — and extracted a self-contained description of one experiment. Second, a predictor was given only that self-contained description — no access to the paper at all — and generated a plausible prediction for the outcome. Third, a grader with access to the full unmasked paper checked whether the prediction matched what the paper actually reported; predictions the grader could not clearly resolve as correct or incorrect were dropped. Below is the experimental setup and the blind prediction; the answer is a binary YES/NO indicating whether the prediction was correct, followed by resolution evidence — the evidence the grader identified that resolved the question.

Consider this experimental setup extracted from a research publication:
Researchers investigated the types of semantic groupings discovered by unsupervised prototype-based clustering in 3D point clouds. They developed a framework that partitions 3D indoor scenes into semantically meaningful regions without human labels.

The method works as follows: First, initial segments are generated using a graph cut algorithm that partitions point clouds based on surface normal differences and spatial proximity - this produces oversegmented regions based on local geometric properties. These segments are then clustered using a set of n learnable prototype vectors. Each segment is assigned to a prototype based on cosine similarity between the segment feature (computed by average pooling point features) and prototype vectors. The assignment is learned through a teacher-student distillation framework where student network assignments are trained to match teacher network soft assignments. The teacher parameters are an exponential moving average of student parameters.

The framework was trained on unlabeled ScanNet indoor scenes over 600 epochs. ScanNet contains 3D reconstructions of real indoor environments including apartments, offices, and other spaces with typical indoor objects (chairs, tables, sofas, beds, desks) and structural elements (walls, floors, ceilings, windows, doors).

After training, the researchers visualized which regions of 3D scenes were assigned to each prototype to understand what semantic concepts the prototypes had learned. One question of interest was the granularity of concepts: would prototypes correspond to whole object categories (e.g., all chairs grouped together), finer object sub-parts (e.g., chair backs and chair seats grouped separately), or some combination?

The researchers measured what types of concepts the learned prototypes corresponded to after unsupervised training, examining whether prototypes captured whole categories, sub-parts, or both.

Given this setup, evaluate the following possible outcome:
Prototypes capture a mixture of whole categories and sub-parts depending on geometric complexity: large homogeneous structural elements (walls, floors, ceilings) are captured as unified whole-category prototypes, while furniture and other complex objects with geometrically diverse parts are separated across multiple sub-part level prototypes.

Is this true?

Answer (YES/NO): YES